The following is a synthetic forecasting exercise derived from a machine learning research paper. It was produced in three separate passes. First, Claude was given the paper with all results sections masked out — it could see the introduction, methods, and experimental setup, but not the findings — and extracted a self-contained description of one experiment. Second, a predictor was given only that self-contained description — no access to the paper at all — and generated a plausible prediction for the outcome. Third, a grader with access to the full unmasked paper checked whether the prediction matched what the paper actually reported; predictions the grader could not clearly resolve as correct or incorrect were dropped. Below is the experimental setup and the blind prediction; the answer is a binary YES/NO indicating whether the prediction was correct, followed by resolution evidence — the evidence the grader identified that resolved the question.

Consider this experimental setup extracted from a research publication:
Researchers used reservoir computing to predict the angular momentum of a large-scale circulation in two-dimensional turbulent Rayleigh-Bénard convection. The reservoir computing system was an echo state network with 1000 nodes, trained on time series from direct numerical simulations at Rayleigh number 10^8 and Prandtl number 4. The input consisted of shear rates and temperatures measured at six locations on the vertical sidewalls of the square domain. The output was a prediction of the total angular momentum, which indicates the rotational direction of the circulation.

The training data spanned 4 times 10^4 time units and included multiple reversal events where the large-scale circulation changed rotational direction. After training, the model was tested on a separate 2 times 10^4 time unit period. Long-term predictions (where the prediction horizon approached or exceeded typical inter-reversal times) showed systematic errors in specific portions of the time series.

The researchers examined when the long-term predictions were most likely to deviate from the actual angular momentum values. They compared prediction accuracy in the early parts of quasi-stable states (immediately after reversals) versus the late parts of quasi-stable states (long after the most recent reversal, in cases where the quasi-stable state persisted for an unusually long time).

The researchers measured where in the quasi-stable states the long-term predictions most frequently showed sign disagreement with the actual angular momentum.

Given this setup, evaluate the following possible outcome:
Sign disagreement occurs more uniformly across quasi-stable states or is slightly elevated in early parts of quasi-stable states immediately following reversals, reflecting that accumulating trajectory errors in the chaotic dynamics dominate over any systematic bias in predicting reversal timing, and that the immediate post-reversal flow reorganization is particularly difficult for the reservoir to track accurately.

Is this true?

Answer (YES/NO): NO